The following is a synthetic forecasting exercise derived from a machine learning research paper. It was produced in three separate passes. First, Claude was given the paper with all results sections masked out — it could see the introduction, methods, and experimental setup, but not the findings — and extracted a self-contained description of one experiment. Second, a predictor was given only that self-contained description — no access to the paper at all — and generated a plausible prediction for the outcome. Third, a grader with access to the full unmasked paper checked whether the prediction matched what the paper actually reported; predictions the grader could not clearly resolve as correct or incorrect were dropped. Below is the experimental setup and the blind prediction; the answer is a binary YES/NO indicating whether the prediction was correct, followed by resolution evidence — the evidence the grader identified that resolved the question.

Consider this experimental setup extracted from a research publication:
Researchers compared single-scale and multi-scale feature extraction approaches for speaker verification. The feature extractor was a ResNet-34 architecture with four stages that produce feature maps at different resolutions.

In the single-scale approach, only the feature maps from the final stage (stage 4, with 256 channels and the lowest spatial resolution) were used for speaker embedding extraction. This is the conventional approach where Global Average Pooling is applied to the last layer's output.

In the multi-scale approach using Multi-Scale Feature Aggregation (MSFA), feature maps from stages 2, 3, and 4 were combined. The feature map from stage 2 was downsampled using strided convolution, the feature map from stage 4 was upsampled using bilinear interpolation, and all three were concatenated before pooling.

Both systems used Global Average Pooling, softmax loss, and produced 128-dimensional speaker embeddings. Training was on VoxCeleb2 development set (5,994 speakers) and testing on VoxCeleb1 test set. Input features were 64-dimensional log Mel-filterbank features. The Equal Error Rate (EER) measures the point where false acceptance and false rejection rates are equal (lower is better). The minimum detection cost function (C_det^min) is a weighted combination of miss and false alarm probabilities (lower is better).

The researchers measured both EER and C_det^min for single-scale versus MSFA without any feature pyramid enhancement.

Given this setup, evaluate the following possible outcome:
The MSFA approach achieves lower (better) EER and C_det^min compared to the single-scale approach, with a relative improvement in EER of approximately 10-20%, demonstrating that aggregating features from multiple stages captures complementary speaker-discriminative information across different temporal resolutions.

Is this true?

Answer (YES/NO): NO